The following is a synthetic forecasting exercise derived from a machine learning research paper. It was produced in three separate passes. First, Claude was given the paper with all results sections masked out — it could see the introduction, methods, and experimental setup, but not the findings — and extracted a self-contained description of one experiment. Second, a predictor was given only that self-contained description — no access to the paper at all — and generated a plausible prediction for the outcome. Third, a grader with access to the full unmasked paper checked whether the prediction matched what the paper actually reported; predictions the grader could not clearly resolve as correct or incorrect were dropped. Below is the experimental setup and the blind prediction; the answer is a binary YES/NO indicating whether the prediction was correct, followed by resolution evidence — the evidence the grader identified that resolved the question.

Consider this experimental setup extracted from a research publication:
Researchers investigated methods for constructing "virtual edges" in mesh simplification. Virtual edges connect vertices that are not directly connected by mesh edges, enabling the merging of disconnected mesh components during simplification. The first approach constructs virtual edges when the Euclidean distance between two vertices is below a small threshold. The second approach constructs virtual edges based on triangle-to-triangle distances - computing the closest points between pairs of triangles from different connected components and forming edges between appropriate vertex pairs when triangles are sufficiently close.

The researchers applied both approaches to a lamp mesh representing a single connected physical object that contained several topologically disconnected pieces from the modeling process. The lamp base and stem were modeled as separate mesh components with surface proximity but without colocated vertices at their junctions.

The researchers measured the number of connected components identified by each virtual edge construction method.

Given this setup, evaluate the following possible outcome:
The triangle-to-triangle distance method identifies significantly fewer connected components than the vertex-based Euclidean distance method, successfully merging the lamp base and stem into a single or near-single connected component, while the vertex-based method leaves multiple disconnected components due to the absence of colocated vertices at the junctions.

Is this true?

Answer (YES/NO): YES